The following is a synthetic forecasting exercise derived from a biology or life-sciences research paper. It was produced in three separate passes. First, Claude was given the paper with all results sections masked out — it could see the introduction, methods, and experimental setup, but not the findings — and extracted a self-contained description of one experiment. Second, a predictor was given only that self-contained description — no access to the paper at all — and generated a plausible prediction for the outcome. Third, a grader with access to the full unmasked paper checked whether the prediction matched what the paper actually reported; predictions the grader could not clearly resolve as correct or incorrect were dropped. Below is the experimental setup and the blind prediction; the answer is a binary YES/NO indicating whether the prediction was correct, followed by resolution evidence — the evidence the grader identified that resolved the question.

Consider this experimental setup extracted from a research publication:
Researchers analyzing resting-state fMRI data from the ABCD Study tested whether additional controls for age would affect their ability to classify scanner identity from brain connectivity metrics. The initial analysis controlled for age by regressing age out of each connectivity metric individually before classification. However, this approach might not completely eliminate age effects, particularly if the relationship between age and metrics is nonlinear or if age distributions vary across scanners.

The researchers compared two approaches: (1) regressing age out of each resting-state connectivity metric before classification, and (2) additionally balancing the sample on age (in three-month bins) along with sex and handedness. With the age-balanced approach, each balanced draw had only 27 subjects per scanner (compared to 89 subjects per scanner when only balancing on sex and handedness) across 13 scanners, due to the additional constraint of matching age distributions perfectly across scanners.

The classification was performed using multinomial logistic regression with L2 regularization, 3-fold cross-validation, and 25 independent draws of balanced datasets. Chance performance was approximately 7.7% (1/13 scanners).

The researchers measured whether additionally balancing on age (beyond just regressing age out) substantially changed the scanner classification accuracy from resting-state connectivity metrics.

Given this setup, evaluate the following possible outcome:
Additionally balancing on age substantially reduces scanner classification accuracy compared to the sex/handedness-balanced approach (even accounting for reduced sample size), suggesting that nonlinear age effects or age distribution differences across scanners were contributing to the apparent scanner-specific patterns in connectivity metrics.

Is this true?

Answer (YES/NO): NO